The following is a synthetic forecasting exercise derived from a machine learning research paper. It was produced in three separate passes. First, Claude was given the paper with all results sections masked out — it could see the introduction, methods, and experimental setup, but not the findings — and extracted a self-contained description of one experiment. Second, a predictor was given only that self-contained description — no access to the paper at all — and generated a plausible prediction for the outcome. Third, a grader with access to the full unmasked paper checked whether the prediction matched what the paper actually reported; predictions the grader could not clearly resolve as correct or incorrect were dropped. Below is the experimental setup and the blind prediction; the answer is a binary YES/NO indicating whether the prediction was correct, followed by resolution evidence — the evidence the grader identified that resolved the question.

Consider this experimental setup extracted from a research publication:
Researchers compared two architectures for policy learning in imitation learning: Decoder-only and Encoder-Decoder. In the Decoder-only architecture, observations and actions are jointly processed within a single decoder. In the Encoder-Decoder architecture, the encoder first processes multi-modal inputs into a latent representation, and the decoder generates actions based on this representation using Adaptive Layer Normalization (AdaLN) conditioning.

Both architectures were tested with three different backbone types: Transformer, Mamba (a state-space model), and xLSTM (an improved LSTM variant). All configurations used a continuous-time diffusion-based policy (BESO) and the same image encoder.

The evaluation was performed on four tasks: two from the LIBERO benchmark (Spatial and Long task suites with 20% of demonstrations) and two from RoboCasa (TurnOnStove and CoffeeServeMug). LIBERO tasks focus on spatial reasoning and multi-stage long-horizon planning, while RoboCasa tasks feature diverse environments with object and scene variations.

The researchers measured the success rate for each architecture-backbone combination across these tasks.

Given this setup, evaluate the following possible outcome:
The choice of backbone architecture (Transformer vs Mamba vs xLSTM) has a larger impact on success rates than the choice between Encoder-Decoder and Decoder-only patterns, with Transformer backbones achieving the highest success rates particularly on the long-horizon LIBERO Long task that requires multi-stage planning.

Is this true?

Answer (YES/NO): NO